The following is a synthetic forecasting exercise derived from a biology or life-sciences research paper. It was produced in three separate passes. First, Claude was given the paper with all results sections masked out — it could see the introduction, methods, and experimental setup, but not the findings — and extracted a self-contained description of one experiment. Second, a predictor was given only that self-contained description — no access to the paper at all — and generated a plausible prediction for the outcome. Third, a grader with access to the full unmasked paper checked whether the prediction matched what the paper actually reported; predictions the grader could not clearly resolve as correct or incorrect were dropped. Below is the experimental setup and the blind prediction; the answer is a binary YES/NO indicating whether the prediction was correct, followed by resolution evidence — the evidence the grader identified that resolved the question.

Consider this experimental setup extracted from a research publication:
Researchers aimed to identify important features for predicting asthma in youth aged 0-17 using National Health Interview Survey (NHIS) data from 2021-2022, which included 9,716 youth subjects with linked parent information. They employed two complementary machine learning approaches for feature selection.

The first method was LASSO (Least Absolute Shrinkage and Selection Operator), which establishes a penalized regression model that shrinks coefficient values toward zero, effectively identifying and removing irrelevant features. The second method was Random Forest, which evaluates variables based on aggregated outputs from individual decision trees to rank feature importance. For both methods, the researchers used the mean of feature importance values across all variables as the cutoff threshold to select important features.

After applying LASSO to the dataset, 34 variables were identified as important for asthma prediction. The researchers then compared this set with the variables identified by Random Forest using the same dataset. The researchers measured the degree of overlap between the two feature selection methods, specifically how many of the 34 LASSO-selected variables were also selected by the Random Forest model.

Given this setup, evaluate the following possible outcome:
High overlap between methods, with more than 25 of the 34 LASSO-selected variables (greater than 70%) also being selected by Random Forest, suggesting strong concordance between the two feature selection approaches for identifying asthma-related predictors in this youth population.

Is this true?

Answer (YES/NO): NO